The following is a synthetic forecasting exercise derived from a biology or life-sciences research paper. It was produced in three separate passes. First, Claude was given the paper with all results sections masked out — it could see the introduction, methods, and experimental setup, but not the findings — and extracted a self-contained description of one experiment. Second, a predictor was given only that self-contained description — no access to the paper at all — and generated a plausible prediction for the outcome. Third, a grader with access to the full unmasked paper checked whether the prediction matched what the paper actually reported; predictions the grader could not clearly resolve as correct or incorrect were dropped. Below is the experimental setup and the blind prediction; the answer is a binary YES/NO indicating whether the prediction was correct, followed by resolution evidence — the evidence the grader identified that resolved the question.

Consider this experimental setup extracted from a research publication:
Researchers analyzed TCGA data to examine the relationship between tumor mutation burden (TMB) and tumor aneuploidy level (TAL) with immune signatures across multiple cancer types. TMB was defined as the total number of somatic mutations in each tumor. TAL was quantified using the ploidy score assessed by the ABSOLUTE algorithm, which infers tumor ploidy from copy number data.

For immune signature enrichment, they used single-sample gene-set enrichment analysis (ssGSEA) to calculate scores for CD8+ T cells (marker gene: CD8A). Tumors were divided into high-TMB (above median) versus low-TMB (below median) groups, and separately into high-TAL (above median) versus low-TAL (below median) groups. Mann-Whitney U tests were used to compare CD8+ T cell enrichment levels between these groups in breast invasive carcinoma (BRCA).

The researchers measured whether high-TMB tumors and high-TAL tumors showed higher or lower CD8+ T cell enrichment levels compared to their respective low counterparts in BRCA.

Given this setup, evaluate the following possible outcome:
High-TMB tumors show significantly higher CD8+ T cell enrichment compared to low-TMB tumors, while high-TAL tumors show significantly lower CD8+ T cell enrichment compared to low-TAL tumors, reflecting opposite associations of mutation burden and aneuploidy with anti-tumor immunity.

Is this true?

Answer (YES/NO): YES